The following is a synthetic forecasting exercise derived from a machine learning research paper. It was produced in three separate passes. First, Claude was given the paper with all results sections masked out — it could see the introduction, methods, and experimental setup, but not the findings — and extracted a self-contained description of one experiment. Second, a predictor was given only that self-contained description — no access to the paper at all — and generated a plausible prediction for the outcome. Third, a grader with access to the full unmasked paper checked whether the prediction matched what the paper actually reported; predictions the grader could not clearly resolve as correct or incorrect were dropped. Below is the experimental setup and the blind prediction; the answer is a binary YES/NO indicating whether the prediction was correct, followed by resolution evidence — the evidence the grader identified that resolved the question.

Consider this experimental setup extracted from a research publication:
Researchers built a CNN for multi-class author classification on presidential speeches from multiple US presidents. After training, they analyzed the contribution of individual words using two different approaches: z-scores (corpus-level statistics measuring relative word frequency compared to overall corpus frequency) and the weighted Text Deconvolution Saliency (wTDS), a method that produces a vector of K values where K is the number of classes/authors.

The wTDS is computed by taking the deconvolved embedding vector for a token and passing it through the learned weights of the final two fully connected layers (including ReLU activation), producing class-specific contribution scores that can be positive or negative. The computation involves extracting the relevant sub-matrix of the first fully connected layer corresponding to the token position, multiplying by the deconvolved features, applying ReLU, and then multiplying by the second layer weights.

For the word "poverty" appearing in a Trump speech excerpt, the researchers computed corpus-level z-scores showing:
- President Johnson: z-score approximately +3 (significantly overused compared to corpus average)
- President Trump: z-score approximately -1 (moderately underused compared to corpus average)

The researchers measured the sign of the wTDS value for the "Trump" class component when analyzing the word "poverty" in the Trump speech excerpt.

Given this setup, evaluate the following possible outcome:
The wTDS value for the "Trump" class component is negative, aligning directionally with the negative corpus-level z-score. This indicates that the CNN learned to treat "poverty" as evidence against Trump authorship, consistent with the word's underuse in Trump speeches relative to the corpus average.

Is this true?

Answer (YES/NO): YES